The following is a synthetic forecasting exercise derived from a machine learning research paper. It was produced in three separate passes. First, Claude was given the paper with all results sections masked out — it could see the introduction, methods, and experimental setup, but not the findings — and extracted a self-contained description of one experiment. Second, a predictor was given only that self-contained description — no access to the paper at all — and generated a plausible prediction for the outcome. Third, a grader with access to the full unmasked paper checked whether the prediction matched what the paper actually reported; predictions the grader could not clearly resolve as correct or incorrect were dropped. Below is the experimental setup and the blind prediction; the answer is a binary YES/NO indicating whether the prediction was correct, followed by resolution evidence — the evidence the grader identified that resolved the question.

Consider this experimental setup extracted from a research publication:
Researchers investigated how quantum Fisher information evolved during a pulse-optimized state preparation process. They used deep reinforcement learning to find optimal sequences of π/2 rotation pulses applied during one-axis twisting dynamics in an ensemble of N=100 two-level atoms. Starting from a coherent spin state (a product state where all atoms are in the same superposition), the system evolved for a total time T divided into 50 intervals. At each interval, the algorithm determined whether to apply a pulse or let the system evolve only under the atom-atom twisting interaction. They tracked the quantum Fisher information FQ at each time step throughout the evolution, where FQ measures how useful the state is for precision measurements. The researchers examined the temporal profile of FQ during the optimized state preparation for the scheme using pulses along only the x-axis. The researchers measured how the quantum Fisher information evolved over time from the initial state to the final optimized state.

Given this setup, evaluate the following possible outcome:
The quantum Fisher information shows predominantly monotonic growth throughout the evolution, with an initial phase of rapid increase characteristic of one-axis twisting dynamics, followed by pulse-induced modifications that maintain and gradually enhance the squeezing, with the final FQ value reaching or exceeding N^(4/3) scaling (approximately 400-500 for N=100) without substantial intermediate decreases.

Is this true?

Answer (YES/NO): NO